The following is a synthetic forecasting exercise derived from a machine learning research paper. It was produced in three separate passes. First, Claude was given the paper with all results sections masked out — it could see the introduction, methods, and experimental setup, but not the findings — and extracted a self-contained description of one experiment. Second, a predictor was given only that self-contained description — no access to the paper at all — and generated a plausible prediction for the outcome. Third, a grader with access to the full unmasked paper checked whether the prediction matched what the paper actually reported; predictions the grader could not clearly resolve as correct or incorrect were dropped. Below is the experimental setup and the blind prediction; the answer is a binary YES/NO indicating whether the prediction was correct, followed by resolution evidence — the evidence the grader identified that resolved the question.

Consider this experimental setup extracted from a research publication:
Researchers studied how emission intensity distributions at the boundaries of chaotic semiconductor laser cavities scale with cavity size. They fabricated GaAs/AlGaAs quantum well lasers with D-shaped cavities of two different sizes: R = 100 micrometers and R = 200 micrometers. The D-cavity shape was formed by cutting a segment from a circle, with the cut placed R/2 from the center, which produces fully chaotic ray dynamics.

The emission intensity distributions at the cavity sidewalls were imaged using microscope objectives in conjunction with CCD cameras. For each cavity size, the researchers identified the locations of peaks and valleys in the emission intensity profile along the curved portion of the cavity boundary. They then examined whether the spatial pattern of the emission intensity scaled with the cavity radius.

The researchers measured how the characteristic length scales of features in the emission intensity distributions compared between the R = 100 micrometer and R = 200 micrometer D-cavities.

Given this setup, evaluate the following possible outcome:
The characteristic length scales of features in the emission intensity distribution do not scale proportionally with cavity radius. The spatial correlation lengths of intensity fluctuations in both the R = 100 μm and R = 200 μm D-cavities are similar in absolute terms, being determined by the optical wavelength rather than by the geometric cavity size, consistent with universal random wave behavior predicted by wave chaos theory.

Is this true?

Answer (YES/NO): NO